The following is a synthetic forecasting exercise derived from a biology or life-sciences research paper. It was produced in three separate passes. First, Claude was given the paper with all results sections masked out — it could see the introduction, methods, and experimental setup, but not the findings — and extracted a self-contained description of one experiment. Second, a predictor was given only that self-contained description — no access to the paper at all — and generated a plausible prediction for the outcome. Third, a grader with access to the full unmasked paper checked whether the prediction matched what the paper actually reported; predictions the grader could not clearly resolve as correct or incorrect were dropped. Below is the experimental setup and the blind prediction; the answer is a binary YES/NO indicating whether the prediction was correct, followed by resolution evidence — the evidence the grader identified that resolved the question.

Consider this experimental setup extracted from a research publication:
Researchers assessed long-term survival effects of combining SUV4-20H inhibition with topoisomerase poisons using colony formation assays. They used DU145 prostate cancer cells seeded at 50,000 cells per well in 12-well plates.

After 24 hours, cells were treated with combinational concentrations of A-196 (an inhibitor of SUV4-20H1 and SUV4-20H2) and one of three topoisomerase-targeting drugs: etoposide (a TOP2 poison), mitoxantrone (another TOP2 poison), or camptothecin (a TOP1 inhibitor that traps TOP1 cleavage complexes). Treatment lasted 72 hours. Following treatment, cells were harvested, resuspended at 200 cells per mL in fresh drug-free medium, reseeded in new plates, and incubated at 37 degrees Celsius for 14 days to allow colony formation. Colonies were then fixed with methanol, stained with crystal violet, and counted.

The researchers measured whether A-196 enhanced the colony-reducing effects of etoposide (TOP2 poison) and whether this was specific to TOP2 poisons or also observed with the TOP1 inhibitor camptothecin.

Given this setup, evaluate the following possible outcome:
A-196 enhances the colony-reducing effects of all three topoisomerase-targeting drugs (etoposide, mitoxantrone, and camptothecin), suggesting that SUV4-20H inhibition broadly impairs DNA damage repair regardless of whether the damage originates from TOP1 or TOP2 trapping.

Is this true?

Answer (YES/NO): NO